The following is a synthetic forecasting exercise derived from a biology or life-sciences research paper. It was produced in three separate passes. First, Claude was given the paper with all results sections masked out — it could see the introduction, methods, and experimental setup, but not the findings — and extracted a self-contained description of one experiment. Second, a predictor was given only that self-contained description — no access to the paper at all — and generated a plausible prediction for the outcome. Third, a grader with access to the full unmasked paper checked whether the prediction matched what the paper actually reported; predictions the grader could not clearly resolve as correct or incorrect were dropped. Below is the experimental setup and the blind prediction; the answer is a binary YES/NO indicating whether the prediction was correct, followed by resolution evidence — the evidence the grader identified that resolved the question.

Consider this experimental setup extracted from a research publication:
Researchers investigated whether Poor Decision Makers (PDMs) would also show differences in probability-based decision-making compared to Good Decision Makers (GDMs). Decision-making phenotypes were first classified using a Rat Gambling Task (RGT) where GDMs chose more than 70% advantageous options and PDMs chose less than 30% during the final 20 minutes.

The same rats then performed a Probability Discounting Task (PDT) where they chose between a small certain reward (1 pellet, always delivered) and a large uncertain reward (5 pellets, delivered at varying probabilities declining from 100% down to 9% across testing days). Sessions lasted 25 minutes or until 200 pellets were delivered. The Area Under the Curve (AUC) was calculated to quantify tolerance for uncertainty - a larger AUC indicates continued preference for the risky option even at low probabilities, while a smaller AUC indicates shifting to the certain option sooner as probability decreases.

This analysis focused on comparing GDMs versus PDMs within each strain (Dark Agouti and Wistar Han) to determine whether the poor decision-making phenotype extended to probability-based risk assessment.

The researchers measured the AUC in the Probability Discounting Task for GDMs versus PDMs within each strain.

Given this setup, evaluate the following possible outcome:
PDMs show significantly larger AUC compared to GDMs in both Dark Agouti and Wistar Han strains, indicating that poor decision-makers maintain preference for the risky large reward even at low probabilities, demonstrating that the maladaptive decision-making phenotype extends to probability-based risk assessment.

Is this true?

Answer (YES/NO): NO